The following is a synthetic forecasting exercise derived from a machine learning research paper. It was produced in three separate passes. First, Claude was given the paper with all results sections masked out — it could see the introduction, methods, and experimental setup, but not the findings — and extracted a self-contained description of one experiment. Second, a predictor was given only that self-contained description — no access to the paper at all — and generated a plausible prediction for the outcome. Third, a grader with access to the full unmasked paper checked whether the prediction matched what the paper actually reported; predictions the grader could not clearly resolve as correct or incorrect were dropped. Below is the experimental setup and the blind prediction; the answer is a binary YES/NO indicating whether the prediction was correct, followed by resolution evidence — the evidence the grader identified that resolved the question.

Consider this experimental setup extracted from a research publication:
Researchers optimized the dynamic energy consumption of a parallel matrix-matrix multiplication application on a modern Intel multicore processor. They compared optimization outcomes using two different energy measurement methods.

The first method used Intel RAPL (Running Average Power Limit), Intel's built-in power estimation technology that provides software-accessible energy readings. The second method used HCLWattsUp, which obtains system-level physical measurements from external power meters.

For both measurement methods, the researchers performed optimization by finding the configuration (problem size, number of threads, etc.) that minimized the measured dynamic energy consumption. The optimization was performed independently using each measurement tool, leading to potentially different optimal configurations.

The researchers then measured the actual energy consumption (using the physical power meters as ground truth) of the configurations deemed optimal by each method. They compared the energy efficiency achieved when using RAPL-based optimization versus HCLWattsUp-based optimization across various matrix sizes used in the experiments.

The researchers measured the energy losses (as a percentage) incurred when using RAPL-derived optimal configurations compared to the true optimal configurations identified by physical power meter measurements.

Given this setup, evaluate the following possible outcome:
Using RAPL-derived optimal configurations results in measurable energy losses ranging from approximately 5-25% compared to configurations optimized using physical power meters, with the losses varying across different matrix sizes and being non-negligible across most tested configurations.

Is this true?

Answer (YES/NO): NO